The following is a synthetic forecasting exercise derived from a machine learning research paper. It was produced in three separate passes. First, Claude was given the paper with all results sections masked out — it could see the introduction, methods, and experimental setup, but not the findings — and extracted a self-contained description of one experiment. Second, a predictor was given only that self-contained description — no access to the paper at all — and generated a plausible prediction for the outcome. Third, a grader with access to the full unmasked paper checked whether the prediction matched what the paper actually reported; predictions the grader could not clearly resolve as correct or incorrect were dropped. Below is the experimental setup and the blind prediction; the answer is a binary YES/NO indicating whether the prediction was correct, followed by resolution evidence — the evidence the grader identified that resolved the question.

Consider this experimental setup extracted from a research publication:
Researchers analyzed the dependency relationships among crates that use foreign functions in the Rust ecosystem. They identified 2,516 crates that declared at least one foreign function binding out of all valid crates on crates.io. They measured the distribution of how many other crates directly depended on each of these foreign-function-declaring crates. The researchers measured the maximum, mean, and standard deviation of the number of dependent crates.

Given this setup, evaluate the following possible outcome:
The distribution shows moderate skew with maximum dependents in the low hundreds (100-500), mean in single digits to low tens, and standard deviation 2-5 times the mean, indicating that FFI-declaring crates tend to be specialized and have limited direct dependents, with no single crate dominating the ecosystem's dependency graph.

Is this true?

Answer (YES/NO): NO